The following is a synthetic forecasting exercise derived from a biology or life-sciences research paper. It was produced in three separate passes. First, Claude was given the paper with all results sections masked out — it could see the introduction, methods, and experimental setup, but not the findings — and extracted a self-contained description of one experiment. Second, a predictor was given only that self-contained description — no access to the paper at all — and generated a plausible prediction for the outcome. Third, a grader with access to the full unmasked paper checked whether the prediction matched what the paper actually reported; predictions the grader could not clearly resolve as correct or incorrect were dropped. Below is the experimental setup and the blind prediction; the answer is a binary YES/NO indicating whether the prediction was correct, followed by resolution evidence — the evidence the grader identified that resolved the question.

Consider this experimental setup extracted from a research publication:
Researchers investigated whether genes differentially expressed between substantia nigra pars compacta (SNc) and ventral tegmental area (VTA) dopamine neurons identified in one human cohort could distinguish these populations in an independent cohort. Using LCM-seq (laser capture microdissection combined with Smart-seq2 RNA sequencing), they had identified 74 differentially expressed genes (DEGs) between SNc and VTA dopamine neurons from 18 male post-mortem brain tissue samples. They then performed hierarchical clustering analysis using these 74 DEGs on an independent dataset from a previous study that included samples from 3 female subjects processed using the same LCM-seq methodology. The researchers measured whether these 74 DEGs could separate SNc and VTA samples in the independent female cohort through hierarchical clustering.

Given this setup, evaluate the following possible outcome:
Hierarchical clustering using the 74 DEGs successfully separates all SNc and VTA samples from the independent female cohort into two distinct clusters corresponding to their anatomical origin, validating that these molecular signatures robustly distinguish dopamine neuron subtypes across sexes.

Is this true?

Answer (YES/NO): YES